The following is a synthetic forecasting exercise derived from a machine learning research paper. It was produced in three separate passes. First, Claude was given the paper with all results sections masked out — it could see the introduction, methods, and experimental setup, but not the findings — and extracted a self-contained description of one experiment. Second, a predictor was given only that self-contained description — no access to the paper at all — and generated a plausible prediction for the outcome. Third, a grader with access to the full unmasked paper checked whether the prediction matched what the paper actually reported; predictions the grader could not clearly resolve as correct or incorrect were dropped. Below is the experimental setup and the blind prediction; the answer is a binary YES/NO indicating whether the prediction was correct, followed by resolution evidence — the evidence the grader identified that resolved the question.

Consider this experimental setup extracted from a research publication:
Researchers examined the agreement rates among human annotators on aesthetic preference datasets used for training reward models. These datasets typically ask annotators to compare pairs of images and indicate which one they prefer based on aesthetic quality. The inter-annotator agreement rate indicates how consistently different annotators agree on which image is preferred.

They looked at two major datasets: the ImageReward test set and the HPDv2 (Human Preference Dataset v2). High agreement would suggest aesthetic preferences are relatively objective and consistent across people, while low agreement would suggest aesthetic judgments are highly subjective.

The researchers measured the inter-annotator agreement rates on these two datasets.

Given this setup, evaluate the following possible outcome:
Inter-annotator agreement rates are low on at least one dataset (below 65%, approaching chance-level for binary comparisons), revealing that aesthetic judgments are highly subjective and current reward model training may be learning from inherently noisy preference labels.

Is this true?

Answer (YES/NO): YES